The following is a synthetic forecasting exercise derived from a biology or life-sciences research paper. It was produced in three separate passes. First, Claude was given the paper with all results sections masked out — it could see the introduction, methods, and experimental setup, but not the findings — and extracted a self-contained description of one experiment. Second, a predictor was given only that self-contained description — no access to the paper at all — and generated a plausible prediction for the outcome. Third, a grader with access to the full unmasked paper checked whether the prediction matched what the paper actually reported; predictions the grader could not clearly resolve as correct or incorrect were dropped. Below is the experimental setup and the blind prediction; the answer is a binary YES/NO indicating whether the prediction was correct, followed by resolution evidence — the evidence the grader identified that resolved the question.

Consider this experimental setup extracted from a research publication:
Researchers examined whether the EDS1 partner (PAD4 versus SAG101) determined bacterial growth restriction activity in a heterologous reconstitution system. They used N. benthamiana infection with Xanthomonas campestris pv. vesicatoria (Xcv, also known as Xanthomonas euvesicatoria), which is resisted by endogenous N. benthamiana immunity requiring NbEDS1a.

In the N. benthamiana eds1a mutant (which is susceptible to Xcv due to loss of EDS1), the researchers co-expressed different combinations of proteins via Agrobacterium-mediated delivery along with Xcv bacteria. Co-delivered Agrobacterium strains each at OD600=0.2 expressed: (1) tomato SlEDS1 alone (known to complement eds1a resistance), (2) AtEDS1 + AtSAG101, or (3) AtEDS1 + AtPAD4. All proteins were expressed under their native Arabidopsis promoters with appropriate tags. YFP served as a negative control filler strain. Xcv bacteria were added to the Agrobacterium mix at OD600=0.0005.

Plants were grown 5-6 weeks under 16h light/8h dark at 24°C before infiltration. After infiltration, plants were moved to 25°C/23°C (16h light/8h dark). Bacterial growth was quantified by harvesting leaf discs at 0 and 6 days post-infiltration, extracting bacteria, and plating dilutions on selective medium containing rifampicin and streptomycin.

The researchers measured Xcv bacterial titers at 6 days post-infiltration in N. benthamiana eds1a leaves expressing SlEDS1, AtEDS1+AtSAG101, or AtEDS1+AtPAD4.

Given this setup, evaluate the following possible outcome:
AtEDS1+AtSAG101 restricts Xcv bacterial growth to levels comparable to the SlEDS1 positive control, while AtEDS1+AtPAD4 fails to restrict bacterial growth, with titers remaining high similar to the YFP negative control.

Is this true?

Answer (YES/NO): NO